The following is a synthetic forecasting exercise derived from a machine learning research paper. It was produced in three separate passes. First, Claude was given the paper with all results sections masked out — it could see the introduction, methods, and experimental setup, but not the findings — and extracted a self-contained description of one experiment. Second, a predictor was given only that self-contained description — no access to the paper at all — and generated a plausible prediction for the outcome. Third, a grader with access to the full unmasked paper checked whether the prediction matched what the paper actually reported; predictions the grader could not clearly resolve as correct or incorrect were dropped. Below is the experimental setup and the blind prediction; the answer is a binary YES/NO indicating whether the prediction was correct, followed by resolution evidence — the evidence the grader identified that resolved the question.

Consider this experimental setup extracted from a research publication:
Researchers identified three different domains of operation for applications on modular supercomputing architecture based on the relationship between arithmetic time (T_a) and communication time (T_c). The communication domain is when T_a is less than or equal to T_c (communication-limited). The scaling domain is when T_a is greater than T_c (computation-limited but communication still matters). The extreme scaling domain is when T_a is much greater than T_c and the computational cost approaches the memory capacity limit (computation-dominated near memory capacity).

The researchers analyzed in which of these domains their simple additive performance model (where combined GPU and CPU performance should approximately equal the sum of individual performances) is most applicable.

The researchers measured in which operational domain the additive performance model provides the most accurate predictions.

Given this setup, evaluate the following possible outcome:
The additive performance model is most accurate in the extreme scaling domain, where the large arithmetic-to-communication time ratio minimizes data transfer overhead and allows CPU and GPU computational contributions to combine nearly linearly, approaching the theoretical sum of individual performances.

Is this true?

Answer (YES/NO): YES